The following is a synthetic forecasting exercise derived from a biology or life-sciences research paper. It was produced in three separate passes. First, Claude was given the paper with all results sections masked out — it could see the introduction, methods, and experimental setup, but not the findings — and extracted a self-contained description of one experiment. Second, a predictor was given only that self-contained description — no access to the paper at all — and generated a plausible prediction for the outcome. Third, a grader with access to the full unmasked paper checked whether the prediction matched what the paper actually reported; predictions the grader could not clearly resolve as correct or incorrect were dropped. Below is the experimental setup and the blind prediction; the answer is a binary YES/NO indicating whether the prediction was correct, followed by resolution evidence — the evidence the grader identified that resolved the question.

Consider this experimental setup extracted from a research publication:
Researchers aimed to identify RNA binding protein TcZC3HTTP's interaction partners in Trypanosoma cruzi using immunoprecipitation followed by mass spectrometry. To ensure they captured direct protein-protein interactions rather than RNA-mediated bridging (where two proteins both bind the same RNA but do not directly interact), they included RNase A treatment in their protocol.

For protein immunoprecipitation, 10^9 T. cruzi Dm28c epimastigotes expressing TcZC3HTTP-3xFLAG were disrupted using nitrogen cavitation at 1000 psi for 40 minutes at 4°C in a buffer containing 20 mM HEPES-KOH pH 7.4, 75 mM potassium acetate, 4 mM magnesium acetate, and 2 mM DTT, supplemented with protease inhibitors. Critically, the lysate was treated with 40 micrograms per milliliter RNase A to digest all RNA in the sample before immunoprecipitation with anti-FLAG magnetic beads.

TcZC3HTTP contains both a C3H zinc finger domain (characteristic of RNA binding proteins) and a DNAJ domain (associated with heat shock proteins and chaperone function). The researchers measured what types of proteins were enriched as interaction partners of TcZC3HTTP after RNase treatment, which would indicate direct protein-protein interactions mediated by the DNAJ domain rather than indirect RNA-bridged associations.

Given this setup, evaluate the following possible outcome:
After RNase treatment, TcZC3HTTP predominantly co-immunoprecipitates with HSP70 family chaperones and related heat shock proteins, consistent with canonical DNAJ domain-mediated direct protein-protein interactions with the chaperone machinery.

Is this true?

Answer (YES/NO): NO